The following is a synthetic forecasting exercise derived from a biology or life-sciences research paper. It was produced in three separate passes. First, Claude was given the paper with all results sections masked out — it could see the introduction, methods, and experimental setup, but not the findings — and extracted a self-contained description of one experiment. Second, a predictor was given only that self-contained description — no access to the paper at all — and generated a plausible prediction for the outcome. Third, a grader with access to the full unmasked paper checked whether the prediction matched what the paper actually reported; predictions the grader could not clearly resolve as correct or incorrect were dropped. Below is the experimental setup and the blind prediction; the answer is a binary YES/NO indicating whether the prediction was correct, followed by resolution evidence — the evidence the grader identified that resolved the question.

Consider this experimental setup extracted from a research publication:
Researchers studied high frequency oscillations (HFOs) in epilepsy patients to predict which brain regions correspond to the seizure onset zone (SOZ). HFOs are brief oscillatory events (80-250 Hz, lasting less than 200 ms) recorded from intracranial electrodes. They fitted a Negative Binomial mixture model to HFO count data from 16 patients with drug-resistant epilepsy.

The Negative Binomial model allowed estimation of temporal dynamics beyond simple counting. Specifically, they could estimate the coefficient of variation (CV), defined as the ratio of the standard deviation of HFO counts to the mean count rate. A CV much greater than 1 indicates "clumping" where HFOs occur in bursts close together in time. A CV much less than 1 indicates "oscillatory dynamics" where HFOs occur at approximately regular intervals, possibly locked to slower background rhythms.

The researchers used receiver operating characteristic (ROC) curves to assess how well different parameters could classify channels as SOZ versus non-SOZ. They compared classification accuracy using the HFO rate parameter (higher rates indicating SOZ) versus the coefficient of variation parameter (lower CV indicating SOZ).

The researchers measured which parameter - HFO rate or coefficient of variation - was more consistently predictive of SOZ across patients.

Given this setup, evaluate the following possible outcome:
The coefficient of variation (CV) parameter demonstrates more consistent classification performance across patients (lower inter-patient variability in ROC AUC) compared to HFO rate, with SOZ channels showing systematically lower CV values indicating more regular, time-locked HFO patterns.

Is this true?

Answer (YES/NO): YES